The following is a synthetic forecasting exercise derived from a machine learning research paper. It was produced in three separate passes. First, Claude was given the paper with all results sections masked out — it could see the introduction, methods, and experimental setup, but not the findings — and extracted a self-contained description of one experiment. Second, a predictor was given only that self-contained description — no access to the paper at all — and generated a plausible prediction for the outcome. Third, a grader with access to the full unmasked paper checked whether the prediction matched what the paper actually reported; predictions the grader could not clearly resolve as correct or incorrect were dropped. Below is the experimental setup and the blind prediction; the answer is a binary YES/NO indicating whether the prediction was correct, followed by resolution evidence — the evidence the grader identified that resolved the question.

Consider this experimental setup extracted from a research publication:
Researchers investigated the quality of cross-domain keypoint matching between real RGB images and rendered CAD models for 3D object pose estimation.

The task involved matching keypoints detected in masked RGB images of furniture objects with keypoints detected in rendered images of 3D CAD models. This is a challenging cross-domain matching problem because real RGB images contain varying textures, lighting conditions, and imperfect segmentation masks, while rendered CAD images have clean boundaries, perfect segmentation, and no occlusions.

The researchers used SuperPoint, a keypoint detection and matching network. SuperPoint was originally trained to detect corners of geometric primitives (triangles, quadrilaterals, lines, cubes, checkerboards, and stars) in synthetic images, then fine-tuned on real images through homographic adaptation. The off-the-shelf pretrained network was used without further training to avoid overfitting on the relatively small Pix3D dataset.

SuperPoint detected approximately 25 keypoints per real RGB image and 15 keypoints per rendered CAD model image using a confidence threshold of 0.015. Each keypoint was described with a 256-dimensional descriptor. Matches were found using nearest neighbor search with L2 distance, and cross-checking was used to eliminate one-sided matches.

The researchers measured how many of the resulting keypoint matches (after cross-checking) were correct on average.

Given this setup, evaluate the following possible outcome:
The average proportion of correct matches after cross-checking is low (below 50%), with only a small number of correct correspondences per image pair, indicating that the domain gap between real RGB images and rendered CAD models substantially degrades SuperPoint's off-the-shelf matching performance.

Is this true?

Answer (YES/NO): YES